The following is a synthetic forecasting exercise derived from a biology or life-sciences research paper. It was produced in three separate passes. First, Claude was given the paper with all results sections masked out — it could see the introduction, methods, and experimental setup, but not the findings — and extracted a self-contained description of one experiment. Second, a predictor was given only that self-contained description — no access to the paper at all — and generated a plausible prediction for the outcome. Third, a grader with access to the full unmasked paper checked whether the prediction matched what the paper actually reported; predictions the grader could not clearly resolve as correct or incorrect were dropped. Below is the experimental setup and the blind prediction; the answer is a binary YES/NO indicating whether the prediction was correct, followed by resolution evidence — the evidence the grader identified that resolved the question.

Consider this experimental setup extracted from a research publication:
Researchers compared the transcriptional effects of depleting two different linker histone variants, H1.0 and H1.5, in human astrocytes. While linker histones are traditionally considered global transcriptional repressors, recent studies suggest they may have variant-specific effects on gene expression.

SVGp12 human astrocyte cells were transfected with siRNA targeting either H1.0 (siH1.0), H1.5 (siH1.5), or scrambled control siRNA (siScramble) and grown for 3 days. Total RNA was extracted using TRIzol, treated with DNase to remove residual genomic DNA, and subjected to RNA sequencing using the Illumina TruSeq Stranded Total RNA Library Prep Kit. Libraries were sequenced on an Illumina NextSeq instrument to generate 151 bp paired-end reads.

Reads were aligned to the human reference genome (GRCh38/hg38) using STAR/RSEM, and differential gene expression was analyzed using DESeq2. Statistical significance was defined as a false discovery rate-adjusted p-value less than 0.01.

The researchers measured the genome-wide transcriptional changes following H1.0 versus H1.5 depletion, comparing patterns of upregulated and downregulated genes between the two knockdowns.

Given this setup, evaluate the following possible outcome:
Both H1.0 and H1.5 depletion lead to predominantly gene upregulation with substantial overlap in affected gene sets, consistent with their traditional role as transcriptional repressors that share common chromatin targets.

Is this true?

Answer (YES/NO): NO